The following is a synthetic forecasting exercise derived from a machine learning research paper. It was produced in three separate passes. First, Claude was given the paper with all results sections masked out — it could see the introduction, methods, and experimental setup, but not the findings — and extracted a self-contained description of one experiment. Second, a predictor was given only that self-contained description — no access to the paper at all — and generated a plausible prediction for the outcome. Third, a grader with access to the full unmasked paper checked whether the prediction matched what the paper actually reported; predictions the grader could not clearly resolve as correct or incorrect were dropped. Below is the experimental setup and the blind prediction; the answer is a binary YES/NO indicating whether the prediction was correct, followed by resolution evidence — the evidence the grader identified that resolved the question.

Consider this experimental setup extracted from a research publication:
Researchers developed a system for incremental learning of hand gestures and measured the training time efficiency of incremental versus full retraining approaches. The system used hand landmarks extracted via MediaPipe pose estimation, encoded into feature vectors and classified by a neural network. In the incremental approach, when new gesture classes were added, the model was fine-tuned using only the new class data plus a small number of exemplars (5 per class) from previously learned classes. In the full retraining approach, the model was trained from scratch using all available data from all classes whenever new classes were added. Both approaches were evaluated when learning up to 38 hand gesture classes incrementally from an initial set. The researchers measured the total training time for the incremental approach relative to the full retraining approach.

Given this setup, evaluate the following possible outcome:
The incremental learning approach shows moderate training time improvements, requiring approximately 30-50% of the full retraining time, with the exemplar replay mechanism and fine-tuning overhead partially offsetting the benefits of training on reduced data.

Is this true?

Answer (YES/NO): NO